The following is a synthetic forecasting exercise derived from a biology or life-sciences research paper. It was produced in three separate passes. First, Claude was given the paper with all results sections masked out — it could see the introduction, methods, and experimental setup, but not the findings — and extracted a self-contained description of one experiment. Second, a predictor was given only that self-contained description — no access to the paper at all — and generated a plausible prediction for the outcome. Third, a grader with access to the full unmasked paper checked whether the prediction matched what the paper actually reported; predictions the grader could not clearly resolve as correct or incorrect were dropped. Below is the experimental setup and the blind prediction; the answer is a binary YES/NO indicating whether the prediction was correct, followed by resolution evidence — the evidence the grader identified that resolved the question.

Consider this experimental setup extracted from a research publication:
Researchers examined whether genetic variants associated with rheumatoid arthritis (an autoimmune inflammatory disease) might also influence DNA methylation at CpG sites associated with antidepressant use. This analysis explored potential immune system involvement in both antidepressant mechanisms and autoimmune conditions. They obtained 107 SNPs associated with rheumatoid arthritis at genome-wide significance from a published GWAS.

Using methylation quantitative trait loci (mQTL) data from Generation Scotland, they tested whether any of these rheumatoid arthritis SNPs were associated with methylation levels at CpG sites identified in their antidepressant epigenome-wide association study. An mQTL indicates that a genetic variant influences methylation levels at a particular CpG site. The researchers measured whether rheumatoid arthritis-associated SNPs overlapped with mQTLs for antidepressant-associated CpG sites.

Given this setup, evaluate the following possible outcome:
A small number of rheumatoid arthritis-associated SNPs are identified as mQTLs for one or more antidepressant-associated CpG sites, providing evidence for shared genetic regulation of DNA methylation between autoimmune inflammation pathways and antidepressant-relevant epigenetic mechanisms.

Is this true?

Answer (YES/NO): YES